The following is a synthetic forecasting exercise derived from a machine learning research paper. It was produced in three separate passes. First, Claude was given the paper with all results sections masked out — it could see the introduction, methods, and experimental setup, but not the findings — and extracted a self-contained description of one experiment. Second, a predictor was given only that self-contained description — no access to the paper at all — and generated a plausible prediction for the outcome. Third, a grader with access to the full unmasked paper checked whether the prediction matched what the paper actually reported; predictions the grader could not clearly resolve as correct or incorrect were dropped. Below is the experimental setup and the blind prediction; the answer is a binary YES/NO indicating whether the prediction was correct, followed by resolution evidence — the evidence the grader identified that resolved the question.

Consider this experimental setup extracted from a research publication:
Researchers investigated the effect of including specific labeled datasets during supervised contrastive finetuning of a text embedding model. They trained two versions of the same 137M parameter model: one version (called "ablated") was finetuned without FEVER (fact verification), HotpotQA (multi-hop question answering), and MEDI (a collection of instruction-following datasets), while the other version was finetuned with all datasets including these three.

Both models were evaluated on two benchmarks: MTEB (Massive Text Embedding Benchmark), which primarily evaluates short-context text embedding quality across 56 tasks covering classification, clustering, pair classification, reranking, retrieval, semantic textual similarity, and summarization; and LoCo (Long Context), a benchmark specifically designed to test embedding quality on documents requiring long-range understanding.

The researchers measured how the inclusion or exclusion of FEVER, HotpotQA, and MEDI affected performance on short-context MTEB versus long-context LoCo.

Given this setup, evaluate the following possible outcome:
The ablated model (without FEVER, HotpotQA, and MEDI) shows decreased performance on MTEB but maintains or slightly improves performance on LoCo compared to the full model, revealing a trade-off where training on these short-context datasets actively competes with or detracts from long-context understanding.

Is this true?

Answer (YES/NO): YES